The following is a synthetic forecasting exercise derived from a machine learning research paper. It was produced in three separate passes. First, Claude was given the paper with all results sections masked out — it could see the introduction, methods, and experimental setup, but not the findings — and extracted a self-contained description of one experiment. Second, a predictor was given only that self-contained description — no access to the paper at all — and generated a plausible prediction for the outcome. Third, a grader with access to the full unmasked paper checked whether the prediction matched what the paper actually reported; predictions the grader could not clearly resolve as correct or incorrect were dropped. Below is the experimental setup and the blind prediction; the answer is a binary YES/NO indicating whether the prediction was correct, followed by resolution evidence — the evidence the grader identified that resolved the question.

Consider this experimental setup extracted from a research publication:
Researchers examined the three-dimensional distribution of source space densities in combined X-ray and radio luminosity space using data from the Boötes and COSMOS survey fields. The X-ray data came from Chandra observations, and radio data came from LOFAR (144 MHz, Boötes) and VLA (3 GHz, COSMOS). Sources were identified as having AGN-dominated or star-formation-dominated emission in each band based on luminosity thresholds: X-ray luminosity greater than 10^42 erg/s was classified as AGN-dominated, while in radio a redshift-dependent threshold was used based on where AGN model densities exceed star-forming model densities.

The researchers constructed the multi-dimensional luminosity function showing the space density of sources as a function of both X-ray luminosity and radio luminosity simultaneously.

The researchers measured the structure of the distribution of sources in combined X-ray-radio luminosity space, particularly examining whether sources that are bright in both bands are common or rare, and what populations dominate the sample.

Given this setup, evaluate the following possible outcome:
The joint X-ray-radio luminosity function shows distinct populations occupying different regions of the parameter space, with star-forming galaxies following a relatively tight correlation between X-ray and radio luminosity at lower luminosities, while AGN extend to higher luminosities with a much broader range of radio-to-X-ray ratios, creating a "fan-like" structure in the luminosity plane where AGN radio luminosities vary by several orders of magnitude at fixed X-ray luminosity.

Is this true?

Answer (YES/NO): NO